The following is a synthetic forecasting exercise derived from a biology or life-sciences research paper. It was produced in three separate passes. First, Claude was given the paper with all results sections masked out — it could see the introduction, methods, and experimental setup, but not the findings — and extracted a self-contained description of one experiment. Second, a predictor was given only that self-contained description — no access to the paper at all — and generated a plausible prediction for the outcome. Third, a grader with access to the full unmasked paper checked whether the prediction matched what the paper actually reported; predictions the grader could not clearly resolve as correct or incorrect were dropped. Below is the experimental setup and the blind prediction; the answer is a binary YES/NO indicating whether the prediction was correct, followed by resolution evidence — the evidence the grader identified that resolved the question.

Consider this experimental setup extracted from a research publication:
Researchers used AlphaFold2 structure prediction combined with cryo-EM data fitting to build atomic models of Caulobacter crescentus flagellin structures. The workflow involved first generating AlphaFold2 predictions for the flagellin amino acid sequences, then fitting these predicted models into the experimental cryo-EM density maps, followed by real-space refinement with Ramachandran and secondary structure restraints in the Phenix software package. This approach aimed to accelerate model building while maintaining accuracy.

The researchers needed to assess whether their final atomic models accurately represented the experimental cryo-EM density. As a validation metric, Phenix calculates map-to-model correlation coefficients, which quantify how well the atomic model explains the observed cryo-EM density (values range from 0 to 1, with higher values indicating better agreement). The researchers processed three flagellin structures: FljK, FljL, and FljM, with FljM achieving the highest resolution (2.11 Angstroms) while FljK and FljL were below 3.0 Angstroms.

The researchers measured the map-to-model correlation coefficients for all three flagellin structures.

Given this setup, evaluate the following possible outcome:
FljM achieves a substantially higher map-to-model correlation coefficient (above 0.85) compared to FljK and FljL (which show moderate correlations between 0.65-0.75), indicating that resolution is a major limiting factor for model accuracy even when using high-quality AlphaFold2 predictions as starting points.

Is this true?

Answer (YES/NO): NO